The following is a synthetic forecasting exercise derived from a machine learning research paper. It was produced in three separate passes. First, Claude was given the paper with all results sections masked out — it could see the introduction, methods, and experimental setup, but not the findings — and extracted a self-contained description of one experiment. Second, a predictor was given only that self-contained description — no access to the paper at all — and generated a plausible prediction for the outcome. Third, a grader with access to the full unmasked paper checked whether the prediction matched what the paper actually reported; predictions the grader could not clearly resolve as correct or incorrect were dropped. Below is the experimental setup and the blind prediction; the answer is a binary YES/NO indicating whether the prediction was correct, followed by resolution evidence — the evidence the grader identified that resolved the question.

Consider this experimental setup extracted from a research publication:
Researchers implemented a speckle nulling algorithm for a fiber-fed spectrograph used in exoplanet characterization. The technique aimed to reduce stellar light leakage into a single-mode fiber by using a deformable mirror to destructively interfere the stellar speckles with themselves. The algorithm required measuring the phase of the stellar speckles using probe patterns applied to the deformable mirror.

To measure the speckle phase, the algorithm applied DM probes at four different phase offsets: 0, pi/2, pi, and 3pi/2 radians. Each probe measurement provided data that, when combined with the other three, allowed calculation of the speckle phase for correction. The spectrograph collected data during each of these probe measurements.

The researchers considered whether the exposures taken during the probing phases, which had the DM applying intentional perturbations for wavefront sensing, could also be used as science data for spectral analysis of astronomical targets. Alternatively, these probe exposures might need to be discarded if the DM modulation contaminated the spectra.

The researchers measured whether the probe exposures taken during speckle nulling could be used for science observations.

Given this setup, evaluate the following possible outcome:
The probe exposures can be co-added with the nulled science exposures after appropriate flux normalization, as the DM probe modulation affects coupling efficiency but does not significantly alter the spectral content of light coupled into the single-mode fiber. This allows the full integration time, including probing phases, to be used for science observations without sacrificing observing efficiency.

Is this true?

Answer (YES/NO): YES